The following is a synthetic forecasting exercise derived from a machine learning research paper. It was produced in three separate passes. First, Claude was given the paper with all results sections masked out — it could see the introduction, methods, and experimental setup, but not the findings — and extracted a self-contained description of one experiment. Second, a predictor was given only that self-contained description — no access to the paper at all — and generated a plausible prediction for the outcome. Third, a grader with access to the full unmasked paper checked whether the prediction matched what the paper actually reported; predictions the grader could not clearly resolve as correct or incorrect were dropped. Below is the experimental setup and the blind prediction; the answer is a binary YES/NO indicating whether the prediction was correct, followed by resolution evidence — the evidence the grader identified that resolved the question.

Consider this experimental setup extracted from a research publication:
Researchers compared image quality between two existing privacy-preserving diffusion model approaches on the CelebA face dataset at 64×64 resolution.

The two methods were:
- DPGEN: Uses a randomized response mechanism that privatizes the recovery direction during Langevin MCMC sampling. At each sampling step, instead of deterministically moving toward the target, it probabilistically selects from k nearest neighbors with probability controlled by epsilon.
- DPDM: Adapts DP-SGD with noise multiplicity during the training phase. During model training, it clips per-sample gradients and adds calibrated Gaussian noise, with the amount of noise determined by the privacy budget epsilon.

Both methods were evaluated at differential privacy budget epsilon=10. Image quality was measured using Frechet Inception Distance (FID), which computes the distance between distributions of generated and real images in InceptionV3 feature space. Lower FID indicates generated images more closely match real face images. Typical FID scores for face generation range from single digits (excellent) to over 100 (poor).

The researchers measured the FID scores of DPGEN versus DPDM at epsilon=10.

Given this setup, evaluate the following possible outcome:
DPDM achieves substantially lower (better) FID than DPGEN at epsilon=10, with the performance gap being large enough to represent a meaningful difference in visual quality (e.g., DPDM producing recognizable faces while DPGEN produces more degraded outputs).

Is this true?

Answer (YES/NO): NO